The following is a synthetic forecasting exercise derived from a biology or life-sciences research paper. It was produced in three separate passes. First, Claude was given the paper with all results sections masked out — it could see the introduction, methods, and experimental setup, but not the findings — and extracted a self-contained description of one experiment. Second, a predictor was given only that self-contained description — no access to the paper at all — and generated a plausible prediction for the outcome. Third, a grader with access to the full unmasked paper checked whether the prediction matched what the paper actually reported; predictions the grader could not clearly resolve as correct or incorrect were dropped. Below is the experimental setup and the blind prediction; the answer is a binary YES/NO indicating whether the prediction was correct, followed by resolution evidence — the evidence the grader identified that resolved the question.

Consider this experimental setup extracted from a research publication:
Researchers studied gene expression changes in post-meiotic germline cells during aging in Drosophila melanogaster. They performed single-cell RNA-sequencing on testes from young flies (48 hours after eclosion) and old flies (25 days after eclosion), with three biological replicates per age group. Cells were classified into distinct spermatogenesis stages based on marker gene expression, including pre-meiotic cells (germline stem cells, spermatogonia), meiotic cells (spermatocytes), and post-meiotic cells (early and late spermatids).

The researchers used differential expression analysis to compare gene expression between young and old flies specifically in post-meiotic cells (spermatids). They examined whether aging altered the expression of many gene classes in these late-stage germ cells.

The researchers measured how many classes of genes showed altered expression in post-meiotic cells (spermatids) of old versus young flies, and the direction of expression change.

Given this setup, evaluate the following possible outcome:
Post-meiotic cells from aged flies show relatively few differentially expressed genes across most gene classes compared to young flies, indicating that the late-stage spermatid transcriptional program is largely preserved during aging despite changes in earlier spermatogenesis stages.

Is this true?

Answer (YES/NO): NO